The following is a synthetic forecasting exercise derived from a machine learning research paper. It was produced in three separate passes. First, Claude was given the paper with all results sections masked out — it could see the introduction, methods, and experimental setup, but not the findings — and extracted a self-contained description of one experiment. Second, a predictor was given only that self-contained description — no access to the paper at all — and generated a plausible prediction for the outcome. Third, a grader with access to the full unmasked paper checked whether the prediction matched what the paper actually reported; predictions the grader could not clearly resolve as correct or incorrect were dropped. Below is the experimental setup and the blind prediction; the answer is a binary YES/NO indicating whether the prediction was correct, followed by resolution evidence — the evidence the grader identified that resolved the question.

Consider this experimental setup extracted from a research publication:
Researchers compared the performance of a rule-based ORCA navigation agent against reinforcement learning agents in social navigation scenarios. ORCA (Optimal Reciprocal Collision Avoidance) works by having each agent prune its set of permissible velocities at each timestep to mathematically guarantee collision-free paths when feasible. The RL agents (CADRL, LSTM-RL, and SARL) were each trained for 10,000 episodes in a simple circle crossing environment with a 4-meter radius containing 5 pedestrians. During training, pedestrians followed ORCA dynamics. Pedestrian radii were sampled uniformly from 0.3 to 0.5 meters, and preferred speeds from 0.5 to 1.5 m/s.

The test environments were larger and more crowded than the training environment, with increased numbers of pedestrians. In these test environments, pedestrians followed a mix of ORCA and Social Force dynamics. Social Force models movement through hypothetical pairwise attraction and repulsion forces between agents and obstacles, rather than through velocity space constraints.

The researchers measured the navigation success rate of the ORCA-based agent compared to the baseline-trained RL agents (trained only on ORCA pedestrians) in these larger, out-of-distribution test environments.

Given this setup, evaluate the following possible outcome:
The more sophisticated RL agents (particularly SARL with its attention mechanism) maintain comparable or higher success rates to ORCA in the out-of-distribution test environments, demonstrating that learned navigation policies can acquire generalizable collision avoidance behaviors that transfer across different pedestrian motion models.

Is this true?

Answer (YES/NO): YES